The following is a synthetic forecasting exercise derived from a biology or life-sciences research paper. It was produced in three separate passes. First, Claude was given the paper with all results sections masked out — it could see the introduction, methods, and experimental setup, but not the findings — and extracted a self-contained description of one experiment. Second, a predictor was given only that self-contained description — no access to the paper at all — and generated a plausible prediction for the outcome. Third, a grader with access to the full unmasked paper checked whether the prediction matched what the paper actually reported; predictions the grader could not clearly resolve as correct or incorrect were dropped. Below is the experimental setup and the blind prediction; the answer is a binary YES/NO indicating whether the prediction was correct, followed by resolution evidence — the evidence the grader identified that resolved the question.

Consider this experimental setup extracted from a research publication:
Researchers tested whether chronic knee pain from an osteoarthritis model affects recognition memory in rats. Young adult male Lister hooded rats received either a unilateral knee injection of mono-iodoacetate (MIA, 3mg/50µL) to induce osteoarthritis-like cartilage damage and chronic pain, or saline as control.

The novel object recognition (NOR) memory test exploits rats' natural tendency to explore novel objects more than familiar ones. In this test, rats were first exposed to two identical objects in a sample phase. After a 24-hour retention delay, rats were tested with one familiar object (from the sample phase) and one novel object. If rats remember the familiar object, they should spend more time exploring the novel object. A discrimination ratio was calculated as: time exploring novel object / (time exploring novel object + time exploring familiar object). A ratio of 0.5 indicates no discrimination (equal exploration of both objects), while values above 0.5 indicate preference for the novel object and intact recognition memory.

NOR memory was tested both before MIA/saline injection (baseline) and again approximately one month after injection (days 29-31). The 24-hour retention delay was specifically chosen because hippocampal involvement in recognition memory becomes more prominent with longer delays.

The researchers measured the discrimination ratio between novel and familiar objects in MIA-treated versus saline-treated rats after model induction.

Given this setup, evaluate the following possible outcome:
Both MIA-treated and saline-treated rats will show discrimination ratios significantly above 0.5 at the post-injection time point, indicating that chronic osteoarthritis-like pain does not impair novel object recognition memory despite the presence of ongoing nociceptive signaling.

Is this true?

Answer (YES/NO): YES